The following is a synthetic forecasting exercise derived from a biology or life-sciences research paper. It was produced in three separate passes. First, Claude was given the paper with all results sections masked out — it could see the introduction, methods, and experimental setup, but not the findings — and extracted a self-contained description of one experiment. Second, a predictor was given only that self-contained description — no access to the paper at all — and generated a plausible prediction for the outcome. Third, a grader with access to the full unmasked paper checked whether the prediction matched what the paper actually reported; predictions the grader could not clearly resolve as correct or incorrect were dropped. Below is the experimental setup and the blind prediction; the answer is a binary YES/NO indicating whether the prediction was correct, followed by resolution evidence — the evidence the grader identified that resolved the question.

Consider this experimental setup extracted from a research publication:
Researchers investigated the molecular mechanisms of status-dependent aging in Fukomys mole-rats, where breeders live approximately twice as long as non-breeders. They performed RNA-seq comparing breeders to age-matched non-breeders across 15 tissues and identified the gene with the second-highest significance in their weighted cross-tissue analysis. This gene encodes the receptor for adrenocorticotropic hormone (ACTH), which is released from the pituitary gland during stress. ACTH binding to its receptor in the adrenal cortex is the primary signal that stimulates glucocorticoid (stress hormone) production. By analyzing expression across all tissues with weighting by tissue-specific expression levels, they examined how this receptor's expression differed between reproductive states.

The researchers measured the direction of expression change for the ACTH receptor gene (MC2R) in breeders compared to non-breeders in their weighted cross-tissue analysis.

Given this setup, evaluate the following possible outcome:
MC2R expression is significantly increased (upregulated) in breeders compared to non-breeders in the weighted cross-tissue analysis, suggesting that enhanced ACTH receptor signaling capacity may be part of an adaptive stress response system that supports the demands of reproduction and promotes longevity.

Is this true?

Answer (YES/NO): NO